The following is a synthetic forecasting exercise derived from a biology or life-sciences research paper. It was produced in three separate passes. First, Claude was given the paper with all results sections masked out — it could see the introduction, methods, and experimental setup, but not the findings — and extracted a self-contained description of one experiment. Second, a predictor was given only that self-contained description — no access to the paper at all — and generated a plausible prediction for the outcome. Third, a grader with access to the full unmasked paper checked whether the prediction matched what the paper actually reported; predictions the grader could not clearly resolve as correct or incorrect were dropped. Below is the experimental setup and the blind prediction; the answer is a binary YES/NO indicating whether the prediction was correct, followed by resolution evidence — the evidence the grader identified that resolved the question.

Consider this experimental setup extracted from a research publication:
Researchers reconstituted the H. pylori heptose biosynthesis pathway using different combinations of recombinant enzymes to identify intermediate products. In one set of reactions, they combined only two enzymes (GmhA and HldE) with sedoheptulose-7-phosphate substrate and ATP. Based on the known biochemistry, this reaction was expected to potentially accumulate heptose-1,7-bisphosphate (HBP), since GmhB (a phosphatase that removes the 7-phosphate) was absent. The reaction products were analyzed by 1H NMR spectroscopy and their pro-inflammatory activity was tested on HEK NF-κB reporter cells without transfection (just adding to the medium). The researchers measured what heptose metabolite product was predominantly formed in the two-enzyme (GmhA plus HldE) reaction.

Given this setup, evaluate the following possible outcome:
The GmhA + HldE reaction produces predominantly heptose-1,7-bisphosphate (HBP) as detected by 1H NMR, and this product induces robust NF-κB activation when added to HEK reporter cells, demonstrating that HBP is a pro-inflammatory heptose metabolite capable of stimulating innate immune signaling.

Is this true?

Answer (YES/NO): NO